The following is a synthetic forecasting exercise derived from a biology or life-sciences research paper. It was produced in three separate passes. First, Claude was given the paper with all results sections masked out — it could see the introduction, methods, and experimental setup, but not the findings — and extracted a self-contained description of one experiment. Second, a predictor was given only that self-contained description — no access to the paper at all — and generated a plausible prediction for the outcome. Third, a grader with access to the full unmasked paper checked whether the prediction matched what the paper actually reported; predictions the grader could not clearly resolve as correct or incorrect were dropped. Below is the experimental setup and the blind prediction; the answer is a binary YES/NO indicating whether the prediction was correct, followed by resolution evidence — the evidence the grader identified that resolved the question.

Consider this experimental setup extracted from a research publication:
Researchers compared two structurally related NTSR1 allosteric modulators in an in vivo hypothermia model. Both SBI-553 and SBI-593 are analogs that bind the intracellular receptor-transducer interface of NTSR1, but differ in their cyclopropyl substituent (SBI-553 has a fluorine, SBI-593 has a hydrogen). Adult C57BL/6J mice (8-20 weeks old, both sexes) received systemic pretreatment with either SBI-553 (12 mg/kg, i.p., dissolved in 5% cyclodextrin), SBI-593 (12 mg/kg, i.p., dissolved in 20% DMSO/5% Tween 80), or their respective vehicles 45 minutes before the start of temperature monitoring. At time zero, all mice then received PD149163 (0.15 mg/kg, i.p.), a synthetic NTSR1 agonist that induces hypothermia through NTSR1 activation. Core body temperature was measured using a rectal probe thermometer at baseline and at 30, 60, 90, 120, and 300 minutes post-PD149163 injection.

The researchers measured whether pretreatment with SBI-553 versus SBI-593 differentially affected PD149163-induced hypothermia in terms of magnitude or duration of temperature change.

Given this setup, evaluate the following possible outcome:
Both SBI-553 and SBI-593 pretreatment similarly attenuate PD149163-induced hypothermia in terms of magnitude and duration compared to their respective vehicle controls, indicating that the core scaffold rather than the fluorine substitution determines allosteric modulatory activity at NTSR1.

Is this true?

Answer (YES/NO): NO